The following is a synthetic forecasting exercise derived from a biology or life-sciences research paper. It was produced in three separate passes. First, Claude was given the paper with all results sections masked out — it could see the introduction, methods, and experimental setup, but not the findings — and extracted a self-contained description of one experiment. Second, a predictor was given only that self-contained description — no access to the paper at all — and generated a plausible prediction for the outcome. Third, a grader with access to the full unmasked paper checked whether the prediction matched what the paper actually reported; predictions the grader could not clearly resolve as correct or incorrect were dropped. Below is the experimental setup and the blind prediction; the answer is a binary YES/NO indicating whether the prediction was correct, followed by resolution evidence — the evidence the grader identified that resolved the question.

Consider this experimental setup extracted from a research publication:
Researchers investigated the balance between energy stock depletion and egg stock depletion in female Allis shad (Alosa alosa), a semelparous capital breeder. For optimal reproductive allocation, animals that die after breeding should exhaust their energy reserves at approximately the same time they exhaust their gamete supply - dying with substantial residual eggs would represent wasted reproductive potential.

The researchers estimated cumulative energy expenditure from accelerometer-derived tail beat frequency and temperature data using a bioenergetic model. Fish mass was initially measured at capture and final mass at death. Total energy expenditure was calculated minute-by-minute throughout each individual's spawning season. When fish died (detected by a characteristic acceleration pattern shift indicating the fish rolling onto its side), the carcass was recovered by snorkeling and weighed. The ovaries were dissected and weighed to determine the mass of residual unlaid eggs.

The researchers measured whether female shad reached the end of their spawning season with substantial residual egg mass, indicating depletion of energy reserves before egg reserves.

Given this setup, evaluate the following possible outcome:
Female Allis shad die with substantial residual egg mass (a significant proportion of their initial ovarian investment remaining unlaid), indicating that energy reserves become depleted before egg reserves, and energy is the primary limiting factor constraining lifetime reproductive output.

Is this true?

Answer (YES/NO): YES